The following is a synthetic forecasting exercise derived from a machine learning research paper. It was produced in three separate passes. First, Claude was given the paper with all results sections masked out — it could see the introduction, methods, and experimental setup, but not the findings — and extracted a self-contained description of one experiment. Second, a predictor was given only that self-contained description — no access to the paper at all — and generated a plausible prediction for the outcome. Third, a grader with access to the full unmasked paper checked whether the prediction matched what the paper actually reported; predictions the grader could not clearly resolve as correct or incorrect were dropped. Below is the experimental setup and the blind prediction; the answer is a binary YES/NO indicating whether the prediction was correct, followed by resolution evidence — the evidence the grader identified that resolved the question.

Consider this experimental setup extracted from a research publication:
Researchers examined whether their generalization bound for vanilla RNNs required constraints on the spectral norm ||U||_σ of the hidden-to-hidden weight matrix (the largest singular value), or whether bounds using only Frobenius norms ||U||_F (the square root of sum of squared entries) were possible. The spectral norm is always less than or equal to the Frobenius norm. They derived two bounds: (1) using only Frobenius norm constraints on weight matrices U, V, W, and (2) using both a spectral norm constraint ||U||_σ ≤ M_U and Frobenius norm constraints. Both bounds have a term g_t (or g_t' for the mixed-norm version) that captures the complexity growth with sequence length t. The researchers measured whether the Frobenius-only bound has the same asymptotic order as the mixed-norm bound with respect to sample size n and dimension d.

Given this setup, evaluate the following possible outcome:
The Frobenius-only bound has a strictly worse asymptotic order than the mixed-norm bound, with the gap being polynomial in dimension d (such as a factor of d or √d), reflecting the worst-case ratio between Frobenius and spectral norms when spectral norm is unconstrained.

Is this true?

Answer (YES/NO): NO